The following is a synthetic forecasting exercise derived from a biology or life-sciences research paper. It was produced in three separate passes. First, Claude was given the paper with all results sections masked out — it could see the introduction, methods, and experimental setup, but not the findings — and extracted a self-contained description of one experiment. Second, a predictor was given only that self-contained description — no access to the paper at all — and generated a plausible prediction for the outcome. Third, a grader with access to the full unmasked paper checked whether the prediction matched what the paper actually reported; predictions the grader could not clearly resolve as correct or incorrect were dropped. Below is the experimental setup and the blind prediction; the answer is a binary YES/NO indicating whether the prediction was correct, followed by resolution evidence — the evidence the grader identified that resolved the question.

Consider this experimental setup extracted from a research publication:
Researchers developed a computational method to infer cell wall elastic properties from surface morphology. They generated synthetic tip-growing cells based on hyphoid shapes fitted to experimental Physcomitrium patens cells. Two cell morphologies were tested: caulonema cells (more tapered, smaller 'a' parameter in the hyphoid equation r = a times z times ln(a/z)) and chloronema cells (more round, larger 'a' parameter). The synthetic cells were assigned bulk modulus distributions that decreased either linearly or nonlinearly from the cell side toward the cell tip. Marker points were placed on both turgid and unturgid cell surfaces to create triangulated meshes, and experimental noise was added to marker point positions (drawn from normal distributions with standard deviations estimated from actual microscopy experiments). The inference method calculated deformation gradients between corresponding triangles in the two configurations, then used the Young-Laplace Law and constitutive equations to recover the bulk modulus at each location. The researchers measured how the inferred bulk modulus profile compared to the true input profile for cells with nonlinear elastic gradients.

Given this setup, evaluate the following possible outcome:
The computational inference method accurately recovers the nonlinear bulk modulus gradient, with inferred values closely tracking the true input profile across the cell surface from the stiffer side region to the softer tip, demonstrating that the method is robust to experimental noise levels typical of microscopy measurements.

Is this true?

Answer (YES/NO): NO